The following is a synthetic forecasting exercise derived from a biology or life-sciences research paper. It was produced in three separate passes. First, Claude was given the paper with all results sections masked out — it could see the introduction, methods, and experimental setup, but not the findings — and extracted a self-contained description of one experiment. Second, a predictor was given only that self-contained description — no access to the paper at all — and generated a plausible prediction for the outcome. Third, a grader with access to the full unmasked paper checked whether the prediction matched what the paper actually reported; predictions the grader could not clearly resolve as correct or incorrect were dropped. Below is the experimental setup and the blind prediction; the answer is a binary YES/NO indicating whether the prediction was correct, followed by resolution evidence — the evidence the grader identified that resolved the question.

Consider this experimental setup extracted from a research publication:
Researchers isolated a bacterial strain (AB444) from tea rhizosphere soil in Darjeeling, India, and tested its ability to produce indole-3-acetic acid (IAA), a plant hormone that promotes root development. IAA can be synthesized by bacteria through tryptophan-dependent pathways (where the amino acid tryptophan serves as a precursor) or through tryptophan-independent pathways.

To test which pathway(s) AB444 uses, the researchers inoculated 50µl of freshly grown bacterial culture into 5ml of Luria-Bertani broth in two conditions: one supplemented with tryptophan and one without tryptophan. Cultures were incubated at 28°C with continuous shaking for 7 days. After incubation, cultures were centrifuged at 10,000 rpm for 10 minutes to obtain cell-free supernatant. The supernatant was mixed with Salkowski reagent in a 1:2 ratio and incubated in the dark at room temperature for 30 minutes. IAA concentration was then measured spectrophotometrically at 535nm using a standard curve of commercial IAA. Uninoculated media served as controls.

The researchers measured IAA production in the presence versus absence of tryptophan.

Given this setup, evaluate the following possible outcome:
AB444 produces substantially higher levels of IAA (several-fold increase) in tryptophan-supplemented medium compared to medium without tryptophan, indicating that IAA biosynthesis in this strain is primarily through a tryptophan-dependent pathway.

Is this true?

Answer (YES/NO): NO